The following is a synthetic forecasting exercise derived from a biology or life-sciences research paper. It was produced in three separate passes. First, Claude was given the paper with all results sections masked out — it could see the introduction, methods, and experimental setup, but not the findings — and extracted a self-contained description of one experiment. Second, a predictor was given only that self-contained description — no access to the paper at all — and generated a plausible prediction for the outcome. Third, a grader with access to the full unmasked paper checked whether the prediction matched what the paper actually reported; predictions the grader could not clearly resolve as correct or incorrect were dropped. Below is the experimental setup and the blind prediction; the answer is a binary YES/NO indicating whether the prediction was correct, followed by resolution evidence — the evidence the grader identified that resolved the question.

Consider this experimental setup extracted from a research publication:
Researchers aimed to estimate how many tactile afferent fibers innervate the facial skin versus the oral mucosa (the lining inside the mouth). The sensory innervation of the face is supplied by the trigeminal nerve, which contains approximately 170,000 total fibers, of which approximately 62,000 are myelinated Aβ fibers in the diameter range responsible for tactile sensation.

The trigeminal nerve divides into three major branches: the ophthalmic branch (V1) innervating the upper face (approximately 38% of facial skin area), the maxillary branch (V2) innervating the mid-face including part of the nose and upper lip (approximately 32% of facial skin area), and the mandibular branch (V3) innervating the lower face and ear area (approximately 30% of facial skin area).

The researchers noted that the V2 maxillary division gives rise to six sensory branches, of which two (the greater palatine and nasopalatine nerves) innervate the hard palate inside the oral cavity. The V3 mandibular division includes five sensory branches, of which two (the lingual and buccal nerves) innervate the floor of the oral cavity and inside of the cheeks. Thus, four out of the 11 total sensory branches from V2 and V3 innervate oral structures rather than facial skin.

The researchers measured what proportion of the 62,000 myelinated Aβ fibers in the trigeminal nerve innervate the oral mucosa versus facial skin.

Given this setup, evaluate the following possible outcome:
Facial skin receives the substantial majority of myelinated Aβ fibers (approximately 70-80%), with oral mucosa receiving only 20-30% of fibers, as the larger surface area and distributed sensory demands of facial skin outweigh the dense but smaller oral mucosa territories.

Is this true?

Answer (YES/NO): YES